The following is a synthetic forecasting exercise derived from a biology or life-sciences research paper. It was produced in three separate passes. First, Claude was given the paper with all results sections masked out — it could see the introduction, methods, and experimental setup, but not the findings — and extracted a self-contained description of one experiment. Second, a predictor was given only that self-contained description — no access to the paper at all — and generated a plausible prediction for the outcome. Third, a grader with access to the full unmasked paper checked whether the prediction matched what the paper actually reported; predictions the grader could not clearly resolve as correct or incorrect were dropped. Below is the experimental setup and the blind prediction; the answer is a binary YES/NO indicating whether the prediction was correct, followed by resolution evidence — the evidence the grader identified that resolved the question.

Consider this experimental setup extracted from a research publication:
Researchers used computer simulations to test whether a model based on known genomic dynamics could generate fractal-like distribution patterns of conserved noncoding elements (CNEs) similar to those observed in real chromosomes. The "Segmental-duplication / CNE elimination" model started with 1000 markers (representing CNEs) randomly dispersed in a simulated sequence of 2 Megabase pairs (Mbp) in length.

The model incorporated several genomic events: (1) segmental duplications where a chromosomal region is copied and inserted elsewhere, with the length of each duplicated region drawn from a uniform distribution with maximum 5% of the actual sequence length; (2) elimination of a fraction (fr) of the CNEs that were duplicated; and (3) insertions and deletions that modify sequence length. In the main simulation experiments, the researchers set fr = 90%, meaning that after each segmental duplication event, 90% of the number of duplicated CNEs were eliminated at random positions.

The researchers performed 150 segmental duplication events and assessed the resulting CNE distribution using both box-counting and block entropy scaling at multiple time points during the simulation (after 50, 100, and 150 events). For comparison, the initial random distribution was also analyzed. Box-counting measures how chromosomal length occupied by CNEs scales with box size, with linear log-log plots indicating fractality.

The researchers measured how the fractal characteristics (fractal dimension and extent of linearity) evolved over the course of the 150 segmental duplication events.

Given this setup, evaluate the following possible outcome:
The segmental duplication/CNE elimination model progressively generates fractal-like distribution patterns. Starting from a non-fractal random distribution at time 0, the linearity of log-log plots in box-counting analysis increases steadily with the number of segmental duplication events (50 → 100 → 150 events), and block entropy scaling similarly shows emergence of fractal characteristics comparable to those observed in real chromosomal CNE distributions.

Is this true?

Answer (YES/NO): YES